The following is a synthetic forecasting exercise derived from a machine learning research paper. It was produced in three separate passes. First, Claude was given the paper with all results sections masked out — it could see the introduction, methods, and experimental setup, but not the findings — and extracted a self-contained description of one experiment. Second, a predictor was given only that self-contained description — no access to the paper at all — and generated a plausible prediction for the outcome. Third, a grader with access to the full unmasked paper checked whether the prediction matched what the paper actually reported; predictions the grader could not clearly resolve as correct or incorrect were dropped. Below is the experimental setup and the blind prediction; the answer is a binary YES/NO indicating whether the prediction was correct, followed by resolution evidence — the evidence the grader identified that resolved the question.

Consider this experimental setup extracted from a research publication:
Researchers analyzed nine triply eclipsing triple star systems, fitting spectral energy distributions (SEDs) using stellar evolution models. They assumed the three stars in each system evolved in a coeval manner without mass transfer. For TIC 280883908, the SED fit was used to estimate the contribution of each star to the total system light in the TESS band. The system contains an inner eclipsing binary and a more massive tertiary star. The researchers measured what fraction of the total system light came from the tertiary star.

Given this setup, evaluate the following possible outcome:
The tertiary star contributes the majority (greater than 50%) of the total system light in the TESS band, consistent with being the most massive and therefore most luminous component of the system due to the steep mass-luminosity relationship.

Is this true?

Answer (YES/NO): YES